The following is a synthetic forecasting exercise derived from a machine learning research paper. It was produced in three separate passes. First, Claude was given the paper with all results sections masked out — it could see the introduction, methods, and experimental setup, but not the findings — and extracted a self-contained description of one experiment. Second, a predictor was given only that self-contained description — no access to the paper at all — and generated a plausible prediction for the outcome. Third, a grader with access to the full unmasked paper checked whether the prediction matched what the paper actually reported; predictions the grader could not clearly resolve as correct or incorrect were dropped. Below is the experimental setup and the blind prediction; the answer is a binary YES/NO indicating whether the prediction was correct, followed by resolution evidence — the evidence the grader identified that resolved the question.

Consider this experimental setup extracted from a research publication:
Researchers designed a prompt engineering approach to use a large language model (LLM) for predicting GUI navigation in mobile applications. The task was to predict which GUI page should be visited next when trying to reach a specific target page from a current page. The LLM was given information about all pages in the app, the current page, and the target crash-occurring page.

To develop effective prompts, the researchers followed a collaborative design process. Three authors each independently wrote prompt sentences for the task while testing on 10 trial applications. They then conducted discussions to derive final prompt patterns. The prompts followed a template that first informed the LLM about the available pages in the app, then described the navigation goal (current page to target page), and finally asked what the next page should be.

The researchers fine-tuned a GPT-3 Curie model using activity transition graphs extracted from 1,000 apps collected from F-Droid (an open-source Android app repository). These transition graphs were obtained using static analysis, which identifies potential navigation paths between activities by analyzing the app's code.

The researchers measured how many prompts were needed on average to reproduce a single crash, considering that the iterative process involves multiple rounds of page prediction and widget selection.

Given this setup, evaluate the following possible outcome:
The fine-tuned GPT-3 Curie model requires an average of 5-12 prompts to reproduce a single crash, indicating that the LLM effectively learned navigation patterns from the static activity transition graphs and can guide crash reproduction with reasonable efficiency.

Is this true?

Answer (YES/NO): NO